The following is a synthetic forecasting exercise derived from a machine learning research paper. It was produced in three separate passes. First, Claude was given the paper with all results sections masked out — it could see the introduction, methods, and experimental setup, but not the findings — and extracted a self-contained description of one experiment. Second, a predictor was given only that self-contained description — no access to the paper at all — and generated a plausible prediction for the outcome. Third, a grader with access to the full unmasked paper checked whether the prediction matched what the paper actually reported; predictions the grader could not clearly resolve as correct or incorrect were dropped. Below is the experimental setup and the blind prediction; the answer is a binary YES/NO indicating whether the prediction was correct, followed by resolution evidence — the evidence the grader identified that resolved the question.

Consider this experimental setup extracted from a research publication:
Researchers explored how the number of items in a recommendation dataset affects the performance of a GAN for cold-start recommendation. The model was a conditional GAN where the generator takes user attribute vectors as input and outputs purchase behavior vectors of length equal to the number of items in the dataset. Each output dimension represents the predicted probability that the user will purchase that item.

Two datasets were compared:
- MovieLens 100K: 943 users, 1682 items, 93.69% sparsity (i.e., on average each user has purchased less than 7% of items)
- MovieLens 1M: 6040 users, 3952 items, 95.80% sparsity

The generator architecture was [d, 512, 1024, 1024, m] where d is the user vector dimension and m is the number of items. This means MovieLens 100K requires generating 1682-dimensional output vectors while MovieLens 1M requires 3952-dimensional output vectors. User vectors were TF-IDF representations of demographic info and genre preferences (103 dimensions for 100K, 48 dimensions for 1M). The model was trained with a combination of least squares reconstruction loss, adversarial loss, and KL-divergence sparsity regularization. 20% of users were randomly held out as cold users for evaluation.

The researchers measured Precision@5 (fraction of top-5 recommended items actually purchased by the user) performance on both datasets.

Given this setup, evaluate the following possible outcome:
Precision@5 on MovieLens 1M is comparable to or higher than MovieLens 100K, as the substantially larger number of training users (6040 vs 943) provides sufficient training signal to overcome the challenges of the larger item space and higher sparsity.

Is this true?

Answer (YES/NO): NO